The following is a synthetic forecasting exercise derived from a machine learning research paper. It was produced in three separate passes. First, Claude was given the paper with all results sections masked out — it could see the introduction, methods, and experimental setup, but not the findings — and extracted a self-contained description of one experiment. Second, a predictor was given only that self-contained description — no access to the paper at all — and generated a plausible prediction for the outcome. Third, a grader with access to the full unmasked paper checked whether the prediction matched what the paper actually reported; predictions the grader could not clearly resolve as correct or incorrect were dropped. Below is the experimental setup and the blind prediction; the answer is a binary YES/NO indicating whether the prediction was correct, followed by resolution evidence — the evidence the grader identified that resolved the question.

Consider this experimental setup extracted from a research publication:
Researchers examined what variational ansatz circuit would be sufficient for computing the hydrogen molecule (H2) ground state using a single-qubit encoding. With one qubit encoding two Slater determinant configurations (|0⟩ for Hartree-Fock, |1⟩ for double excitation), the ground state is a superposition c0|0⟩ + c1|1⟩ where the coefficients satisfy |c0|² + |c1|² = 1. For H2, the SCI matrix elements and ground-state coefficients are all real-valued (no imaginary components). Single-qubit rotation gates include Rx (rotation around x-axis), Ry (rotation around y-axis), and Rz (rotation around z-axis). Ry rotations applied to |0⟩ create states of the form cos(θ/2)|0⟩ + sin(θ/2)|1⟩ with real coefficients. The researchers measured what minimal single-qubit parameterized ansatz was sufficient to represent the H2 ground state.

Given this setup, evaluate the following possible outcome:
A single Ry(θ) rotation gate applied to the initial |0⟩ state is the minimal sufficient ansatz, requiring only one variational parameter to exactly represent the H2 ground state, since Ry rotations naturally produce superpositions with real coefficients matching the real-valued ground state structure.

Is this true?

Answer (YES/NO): YES